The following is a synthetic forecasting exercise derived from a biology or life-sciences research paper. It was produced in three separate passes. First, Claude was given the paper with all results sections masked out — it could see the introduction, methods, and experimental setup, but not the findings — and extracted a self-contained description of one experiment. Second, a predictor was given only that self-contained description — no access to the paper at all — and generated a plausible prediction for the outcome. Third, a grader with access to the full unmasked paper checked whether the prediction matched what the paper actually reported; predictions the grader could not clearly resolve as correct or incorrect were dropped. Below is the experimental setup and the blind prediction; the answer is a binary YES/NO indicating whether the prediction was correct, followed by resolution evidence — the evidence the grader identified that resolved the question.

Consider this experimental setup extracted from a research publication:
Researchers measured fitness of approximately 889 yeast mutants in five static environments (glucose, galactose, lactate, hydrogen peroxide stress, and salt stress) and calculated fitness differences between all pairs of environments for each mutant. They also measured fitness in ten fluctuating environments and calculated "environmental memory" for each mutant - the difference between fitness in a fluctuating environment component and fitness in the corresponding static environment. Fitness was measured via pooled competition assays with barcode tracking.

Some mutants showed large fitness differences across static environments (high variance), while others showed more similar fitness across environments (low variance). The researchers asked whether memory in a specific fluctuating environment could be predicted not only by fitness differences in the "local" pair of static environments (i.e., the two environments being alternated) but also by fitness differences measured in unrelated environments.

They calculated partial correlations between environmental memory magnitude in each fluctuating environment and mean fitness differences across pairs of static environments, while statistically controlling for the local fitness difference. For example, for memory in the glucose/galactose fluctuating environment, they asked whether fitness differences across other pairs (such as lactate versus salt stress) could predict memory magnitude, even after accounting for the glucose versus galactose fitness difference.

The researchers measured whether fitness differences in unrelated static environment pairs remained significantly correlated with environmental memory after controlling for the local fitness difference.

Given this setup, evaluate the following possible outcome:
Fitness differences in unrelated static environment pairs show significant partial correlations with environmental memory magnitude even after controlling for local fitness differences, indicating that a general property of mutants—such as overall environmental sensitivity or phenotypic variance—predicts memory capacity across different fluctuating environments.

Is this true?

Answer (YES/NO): YES